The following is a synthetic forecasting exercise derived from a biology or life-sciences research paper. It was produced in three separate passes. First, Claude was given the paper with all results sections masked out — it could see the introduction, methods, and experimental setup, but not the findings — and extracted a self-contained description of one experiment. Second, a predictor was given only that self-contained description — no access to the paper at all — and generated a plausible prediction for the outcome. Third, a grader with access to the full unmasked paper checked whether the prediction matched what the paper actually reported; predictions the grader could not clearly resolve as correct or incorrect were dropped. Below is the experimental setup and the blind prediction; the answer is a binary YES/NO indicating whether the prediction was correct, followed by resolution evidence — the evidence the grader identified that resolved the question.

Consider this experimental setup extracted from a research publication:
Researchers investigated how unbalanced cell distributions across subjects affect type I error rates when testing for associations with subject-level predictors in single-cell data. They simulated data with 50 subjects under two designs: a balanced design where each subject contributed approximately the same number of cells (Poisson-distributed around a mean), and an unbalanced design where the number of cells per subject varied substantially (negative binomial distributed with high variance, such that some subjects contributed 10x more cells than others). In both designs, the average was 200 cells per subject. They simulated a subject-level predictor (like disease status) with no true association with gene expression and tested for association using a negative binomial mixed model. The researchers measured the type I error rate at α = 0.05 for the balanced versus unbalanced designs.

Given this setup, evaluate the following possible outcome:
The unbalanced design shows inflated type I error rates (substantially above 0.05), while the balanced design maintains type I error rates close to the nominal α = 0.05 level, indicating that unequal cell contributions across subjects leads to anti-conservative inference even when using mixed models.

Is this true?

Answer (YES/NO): NO